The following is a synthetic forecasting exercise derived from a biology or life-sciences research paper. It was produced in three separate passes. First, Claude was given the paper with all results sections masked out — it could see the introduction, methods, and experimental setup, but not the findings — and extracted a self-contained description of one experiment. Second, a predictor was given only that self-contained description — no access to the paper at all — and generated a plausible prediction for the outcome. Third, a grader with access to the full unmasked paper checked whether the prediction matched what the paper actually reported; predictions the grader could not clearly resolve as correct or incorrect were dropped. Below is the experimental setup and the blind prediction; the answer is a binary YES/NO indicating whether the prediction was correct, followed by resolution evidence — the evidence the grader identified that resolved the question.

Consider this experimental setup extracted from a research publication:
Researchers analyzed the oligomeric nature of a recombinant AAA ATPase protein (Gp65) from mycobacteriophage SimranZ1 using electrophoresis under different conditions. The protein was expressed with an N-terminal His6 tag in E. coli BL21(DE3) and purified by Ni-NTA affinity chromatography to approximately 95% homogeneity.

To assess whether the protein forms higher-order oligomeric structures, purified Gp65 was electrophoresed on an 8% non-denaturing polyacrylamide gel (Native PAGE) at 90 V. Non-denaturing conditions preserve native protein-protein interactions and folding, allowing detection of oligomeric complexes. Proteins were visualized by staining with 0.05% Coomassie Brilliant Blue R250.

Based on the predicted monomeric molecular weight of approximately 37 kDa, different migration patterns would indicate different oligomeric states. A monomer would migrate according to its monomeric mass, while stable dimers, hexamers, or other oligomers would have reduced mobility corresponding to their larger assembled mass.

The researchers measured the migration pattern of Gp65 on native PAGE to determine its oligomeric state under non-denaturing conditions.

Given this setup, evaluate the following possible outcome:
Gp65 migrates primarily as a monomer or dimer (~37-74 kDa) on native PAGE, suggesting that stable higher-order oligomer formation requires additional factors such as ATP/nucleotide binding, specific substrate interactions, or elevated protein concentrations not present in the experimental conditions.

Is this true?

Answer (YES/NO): NO